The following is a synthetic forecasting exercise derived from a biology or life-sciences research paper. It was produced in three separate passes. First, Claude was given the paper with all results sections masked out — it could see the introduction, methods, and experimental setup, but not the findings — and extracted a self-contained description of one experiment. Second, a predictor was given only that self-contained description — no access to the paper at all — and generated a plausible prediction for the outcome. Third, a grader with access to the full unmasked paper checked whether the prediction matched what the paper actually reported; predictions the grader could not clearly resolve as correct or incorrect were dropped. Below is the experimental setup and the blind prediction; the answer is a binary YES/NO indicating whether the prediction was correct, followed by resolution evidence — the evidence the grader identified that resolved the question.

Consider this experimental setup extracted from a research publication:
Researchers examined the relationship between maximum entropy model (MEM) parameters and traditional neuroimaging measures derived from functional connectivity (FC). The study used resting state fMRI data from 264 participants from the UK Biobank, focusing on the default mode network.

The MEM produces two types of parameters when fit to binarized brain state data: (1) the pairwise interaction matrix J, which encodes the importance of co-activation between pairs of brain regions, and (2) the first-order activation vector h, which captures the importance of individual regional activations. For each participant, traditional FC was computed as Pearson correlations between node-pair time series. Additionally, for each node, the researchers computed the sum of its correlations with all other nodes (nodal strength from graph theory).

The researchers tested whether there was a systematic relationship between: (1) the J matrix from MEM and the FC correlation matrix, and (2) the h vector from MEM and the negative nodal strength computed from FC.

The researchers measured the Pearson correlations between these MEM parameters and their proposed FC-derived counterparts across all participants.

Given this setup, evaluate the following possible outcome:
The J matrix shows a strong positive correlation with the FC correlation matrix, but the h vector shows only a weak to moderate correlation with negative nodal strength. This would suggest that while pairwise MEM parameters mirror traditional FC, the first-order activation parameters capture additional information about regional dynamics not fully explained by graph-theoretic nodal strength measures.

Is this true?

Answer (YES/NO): NO